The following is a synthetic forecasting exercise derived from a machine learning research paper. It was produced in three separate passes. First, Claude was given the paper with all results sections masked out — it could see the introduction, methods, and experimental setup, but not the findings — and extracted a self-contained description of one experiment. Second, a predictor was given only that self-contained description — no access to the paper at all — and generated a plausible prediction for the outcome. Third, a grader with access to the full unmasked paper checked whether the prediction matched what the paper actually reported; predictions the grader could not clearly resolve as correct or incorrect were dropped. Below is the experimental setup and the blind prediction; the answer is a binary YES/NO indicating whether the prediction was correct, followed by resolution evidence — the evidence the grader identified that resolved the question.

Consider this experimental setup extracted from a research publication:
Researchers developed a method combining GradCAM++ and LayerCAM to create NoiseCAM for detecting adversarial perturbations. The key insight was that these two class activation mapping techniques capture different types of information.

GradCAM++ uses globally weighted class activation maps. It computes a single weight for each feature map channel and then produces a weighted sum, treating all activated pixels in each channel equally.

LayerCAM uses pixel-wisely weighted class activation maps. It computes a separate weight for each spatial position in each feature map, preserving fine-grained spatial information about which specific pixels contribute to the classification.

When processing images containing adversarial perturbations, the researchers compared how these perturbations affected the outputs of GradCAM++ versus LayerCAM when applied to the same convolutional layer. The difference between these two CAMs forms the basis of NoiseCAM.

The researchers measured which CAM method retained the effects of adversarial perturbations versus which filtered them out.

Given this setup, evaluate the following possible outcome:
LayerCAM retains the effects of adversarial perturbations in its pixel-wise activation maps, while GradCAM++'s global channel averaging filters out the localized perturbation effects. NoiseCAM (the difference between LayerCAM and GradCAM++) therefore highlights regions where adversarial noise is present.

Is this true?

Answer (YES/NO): NO